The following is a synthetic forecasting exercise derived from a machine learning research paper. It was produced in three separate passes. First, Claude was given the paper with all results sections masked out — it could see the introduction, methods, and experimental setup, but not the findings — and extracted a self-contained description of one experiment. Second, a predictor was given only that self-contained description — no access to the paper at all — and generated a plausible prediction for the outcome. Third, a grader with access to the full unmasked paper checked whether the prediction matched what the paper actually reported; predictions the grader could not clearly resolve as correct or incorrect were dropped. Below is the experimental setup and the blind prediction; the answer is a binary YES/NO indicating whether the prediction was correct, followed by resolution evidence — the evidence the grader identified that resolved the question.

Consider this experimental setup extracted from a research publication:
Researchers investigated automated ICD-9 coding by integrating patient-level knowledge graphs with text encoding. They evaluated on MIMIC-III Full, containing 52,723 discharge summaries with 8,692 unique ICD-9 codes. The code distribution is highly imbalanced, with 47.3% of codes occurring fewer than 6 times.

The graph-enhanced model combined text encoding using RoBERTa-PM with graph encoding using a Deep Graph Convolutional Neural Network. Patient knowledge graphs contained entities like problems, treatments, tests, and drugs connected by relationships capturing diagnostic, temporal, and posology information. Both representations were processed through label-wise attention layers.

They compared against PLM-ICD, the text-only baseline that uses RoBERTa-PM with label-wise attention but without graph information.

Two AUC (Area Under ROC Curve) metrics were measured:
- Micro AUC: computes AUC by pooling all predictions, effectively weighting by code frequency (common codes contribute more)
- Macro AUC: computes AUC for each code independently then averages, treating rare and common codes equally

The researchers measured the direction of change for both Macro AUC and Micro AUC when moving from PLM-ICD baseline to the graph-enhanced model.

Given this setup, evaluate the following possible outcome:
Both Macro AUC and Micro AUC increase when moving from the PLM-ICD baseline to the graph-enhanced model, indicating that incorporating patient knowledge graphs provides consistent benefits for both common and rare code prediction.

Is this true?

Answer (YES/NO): NO